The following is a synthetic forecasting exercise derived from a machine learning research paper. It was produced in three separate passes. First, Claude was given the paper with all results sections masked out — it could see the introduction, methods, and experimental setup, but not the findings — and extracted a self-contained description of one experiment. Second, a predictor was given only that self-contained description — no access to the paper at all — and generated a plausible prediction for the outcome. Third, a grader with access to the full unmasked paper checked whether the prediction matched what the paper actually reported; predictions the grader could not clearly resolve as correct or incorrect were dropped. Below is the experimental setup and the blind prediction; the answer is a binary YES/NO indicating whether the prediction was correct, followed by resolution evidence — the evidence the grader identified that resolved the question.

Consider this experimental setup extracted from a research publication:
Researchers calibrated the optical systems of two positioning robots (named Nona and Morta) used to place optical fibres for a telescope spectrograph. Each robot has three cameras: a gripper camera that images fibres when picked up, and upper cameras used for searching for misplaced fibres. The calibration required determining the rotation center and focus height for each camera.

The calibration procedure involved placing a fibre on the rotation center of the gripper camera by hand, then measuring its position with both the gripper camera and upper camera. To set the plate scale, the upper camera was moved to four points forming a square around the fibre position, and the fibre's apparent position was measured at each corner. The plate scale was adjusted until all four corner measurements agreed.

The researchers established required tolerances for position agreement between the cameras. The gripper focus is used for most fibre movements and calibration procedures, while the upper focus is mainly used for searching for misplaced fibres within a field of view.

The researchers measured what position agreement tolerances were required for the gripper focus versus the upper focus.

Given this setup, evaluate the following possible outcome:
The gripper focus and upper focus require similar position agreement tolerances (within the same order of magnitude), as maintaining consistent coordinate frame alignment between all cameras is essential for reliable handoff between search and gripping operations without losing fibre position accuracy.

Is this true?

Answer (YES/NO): NO